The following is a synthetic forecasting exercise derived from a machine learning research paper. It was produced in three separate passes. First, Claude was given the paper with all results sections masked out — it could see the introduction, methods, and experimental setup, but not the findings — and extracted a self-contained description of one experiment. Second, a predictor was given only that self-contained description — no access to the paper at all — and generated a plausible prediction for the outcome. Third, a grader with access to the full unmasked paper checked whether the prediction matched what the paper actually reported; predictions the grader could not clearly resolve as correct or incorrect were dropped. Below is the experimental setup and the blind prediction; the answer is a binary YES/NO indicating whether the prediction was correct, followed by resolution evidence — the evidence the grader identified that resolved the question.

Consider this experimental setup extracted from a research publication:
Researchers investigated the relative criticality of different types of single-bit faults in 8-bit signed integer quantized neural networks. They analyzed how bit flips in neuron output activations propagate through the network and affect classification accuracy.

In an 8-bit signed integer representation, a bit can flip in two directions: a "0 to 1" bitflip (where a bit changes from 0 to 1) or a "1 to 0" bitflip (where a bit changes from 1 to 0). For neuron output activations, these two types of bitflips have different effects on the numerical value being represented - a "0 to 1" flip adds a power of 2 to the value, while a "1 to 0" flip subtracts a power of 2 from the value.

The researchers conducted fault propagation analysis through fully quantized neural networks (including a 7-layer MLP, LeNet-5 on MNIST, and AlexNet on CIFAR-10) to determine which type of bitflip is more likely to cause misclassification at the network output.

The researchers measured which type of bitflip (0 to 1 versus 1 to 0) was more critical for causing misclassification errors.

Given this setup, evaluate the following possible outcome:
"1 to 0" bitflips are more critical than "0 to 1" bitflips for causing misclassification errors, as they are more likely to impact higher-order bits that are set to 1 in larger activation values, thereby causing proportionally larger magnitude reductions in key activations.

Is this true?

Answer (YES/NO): NO